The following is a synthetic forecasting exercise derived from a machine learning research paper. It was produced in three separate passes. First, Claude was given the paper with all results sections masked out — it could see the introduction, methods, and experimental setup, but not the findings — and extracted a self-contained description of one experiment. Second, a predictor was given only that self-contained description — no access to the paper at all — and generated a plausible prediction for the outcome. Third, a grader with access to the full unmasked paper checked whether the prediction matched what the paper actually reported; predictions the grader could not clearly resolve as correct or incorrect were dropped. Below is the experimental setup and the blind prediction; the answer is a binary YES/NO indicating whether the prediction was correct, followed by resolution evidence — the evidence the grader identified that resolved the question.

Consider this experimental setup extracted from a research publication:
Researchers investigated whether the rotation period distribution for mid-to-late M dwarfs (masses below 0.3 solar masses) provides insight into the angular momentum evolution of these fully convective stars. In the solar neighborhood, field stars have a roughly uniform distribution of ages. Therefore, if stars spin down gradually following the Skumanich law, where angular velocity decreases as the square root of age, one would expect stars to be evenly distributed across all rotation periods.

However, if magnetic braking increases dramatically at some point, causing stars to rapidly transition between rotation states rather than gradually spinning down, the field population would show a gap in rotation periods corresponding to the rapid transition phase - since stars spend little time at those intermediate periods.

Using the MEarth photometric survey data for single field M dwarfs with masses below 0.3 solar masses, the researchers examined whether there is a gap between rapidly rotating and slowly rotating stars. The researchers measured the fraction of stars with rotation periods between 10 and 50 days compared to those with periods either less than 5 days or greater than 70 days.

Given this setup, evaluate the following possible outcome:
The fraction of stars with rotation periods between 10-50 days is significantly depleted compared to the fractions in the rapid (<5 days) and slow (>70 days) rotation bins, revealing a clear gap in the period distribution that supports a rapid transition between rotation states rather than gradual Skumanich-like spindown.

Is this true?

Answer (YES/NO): YES